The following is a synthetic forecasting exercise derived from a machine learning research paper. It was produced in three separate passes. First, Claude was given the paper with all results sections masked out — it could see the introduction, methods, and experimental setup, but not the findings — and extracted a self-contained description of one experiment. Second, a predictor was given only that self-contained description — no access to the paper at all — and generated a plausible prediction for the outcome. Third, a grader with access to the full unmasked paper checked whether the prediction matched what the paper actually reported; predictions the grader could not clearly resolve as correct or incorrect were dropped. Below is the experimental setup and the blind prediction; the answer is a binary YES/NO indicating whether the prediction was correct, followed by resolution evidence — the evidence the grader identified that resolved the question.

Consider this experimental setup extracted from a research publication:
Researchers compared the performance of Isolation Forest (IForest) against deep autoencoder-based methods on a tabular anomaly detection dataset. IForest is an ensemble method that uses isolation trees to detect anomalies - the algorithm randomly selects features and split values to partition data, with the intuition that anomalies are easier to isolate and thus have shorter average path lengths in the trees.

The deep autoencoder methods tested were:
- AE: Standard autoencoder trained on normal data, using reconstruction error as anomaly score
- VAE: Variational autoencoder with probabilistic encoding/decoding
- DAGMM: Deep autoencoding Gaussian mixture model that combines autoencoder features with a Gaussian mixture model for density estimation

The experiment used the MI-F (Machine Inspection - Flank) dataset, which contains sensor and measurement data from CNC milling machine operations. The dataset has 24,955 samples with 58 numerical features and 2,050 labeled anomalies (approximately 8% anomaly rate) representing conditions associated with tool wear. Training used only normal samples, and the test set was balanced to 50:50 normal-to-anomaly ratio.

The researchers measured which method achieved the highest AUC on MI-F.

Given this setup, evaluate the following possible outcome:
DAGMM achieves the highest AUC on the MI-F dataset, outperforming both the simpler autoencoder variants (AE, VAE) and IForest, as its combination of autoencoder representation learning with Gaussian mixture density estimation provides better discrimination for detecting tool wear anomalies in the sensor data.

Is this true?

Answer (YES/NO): NO